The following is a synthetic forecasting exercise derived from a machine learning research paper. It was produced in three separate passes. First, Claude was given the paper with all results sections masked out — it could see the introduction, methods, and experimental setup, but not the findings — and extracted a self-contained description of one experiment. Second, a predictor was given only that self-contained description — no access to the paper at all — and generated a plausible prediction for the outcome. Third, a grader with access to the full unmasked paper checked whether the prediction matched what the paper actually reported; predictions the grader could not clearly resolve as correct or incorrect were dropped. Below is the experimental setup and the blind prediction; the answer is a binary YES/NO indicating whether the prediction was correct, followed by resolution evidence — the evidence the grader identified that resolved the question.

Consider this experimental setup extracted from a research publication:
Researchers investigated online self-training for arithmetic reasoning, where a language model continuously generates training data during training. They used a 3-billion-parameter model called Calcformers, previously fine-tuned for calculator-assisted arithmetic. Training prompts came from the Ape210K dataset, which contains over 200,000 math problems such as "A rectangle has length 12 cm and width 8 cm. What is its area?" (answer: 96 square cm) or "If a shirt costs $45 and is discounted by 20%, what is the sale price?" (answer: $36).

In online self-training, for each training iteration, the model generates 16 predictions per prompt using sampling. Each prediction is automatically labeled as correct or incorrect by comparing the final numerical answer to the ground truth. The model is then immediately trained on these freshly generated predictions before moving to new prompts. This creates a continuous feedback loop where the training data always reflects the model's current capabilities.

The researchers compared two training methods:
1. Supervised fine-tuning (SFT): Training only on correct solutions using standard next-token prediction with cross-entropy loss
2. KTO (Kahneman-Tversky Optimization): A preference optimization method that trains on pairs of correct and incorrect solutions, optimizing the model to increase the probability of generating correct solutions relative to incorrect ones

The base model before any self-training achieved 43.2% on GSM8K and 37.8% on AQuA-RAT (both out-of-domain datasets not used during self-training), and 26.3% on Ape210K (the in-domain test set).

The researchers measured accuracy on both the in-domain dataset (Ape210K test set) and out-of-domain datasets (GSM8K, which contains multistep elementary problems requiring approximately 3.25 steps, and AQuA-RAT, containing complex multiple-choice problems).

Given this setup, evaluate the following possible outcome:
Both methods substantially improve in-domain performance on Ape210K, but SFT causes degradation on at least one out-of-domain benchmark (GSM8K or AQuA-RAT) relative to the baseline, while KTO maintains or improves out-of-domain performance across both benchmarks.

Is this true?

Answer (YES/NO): NO